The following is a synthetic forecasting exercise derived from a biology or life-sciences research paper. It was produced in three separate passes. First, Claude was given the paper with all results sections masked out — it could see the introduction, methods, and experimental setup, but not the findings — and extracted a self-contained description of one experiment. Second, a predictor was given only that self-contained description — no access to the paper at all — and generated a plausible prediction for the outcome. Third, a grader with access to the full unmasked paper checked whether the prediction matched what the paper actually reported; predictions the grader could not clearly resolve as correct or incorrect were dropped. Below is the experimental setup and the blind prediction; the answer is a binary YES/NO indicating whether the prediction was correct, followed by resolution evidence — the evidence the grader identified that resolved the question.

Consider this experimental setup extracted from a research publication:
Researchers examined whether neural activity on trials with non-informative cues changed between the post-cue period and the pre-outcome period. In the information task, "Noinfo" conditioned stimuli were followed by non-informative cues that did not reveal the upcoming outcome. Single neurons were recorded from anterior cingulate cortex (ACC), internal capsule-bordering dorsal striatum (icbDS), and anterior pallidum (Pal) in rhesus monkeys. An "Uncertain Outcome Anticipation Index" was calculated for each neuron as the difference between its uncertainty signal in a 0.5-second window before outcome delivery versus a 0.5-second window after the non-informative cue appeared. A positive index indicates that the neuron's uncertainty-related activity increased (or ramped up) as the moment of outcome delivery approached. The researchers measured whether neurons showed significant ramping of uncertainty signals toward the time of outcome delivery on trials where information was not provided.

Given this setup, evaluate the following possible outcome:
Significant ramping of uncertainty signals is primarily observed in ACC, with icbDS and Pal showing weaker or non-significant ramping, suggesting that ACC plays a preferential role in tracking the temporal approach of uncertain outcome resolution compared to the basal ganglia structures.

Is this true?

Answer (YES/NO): NO